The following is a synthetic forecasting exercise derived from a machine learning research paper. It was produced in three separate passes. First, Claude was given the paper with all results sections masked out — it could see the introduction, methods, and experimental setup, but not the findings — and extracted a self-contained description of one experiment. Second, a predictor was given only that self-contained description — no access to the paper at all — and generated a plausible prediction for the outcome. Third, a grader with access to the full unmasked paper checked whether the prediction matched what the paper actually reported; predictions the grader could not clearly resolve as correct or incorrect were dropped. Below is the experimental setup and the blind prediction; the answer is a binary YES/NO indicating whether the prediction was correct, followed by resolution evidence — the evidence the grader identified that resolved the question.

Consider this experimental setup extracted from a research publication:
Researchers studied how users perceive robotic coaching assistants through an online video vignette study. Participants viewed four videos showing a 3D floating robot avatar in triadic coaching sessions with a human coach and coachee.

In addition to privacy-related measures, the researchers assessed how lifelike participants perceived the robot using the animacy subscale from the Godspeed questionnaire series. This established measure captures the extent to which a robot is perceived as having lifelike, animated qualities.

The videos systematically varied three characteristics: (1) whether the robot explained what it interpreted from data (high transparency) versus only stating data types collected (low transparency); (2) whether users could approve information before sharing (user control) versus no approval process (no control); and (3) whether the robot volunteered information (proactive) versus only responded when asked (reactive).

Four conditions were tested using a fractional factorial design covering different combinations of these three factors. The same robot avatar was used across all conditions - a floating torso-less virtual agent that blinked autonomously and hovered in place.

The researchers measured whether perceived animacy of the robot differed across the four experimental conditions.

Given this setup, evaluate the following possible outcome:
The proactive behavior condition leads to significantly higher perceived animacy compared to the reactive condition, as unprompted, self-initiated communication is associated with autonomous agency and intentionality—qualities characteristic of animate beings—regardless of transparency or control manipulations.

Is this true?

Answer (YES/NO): NO